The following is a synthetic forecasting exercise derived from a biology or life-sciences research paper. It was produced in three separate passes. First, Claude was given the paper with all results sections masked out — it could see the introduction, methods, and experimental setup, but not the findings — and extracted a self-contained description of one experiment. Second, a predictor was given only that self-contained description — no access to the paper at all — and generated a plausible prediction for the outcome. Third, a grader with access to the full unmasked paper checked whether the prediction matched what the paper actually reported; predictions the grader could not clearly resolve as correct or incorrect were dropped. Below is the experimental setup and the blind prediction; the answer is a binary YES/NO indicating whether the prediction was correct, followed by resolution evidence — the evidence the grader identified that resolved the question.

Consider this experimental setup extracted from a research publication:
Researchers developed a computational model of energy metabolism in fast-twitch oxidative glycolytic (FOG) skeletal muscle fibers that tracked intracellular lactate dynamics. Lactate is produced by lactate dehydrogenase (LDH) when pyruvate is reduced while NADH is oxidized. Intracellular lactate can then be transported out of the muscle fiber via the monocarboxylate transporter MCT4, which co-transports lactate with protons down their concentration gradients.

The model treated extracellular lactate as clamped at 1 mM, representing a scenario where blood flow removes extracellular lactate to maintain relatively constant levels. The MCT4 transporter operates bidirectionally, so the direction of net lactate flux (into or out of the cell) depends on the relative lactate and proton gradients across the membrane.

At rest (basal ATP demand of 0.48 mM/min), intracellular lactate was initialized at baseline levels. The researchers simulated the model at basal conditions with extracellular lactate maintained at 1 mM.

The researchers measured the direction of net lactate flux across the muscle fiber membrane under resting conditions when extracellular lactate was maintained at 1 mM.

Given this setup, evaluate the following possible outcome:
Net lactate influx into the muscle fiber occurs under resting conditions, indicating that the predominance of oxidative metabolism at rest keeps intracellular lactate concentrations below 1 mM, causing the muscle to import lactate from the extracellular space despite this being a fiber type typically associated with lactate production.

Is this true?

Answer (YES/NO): YES